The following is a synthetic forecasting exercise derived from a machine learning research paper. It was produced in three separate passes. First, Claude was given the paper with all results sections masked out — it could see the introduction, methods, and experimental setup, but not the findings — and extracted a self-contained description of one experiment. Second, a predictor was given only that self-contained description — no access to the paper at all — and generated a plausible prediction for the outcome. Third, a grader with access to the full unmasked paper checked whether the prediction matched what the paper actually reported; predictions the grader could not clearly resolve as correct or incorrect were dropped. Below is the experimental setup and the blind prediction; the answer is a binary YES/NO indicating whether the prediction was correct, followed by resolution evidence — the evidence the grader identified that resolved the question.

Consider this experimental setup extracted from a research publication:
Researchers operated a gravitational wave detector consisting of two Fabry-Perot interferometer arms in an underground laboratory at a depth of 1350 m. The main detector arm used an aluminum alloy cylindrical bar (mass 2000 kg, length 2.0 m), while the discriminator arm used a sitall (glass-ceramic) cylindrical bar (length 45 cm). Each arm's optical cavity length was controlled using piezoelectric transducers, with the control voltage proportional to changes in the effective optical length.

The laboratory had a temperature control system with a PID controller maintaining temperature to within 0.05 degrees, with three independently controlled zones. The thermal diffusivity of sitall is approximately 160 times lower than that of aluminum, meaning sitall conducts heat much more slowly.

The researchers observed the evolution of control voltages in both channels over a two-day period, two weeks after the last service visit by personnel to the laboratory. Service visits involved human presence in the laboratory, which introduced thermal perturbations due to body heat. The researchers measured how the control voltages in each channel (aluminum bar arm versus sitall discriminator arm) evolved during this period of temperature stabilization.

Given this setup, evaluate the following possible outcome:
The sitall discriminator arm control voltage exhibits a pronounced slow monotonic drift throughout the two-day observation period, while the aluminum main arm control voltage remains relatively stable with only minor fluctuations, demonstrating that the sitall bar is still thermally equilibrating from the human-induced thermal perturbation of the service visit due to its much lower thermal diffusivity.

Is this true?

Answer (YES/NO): YES